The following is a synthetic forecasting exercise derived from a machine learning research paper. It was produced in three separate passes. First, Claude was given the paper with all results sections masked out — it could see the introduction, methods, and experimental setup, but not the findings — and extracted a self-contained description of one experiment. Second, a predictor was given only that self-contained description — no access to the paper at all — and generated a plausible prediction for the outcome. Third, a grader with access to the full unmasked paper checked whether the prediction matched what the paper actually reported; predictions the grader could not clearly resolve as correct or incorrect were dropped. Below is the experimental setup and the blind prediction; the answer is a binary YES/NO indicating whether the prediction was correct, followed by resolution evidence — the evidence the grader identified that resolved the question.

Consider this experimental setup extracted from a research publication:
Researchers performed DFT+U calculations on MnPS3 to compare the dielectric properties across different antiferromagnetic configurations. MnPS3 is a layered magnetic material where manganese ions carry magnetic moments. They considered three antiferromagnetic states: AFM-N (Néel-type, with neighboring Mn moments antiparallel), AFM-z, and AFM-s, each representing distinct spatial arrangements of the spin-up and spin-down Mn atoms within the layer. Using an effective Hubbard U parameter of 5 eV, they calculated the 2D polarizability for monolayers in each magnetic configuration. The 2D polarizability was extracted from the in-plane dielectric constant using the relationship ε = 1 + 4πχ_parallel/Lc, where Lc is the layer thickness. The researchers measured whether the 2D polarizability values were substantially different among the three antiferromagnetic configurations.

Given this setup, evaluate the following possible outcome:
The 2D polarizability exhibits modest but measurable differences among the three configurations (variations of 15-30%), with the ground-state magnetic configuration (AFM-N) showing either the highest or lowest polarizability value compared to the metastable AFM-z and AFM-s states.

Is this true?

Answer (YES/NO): NO